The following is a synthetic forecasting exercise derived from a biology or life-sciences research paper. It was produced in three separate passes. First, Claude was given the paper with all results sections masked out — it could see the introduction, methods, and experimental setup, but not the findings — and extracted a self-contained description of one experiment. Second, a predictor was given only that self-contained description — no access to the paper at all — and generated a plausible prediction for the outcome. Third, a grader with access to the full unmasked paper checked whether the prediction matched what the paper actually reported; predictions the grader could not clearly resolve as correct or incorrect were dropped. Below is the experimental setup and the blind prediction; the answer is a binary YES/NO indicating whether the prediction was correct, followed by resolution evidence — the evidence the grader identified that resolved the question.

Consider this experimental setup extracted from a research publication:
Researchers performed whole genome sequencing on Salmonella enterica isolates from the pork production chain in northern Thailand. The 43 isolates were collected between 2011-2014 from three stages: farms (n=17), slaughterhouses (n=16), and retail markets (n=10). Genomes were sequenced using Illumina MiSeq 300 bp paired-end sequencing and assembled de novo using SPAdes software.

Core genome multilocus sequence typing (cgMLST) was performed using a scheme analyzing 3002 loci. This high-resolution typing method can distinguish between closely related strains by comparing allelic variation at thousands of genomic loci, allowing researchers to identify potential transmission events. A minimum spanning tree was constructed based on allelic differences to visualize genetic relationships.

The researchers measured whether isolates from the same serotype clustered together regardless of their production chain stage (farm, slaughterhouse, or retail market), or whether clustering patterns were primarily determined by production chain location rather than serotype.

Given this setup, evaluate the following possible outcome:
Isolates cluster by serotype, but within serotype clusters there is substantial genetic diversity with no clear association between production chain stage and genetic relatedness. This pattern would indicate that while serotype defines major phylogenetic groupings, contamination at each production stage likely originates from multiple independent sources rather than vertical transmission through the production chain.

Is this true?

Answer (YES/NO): NO